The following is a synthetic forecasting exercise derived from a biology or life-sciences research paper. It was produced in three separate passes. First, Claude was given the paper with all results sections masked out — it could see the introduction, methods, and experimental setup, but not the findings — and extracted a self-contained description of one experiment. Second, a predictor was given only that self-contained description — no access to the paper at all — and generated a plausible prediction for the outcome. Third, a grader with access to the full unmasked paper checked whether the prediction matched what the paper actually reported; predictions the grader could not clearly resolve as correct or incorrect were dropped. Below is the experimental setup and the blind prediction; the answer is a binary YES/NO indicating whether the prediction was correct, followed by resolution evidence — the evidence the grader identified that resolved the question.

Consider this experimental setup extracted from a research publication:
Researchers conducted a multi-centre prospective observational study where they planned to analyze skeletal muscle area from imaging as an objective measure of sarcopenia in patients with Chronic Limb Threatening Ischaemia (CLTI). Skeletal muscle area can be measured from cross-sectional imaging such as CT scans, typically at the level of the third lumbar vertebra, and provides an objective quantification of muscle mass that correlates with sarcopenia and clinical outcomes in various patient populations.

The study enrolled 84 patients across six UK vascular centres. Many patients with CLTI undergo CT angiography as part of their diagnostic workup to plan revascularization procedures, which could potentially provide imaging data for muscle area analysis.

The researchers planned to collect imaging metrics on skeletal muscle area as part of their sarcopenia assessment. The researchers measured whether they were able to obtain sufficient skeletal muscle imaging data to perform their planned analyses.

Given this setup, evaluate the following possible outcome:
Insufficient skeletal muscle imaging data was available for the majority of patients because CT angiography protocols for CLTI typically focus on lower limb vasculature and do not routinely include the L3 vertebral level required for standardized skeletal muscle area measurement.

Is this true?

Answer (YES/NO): YES